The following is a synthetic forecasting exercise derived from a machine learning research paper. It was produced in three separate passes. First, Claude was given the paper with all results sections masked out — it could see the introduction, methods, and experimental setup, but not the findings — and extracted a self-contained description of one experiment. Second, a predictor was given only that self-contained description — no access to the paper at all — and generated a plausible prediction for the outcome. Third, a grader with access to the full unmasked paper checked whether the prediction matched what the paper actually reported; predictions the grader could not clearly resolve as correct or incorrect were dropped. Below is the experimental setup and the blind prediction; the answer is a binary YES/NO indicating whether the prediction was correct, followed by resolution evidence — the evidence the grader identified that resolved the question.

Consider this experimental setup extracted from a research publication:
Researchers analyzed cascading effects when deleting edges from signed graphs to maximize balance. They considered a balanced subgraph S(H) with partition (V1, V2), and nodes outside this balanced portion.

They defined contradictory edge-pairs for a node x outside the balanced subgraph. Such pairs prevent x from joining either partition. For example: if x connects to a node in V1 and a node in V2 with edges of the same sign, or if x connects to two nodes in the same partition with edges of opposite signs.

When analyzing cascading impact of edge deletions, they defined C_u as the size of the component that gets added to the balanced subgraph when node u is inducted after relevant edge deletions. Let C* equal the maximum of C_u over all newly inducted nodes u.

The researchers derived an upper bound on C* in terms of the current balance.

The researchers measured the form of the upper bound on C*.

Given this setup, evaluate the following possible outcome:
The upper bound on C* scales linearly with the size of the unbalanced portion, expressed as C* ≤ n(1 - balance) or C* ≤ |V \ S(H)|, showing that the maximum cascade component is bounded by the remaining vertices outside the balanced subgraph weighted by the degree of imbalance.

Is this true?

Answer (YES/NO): NO